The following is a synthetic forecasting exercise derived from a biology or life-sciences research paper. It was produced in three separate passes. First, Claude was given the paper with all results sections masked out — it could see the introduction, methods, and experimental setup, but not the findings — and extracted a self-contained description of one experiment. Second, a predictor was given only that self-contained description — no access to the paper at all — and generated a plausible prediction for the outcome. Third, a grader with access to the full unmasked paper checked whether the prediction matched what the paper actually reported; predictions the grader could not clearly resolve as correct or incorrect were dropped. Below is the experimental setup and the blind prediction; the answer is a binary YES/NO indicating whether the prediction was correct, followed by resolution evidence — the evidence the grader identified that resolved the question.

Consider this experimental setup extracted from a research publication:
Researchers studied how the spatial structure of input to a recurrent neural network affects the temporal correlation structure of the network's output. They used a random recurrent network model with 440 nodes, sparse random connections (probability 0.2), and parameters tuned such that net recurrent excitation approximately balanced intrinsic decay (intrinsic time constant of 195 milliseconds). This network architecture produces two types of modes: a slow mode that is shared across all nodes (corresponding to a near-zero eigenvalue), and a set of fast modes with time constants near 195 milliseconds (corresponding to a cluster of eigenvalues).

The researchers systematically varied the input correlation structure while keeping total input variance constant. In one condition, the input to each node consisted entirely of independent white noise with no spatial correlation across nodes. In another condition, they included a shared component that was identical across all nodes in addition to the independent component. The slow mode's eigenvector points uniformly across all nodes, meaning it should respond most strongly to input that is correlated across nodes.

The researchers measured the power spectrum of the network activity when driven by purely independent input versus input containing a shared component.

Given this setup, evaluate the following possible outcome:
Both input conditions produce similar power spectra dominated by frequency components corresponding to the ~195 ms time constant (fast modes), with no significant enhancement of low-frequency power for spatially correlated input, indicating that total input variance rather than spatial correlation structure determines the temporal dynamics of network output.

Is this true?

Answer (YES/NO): NO